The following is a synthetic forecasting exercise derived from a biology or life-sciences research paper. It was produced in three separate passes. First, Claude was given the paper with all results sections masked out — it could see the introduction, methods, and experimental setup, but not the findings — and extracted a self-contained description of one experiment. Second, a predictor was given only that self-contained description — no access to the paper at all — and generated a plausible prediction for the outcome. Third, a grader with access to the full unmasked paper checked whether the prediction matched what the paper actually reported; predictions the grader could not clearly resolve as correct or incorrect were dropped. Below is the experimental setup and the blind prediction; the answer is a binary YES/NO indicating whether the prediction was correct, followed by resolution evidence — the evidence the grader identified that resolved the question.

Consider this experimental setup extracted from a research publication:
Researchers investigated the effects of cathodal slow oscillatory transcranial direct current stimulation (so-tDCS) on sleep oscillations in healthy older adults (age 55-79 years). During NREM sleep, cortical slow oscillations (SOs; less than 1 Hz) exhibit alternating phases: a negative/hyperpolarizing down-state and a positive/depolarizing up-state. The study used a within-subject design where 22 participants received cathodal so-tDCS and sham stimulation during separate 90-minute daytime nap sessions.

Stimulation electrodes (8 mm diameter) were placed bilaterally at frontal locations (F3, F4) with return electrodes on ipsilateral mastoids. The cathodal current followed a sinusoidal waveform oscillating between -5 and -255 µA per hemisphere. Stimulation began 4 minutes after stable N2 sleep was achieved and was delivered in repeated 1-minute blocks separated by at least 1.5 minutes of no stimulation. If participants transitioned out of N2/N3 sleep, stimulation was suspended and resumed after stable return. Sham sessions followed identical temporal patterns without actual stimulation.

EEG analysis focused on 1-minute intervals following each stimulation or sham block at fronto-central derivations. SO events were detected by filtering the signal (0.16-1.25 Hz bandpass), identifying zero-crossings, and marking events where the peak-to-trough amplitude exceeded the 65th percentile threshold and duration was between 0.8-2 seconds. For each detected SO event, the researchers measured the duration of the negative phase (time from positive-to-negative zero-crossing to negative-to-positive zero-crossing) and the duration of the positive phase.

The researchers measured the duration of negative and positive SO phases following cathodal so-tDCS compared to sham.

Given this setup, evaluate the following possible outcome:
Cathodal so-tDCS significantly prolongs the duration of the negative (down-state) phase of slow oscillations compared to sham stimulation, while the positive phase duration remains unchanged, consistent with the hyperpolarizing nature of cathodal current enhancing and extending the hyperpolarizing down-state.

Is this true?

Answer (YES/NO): NO